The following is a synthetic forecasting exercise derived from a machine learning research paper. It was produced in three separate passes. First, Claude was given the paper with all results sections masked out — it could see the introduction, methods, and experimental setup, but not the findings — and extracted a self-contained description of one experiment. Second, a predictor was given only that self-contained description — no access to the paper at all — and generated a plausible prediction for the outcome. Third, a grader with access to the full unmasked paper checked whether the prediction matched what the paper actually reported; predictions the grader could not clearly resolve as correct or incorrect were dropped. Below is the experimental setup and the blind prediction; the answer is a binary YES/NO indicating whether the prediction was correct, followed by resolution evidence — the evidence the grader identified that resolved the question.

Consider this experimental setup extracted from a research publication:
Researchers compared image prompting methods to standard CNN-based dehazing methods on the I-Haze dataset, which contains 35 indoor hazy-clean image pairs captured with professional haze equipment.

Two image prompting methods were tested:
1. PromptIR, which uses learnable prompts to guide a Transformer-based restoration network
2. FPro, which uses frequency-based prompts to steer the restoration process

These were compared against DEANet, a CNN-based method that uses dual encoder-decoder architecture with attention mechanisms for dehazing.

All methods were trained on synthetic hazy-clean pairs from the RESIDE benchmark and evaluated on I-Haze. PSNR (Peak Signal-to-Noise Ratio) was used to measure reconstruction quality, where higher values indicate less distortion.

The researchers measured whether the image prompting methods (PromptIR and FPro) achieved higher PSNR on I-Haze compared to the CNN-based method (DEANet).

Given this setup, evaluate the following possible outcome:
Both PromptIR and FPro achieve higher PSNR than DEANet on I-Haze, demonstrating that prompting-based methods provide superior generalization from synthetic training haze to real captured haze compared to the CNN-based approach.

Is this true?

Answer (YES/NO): NO